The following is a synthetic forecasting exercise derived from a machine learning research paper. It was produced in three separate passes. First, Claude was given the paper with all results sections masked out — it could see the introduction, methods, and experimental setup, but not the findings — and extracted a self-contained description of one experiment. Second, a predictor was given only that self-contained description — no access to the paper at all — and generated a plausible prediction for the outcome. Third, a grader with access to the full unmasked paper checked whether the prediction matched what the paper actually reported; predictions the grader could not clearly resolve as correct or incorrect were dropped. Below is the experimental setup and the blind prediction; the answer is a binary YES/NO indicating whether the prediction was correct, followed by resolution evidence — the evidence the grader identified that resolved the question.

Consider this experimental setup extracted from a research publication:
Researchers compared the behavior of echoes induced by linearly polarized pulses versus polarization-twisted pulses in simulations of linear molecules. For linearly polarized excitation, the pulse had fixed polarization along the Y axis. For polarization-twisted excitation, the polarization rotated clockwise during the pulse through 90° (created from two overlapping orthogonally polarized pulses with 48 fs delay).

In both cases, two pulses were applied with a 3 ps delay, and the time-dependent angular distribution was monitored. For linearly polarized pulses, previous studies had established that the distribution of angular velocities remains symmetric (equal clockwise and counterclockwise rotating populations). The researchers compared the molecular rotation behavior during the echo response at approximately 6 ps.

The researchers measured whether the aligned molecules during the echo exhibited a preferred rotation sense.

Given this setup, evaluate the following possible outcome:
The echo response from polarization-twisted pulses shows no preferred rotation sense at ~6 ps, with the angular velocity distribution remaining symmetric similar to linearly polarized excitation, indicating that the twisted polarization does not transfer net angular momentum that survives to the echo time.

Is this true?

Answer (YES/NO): NO